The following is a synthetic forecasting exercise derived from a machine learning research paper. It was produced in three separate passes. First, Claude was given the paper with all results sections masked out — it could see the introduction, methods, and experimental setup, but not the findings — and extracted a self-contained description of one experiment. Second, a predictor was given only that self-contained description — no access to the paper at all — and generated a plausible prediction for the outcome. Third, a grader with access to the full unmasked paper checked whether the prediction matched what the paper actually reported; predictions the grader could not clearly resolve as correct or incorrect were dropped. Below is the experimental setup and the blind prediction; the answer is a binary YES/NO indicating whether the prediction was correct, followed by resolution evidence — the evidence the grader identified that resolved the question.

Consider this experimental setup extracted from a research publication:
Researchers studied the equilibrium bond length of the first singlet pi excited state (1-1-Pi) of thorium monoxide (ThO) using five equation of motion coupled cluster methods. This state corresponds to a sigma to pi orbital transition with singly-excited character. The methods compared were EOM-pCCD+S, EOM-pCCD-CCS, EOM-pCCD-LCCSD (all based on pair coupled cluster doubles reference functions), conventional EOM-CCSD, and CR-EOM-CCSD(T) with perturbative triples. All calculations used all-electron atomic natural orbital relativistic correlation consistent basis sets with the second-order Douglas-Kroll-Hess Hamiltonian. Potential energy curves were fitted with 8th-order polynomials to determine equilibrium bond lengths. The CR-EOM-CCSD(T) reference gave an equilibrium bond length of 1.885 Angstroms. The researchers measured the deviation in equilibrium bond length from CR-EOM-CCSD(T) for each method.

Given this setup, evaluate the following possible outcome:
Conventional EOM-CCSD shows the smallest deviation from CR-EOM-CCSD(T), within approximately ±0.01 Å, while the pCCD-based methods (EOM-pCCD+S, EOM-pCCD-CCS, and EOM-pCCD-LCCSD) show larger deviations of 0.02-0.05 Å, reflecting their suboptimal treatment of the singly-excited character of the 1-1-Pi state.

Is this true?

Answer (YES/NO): NO